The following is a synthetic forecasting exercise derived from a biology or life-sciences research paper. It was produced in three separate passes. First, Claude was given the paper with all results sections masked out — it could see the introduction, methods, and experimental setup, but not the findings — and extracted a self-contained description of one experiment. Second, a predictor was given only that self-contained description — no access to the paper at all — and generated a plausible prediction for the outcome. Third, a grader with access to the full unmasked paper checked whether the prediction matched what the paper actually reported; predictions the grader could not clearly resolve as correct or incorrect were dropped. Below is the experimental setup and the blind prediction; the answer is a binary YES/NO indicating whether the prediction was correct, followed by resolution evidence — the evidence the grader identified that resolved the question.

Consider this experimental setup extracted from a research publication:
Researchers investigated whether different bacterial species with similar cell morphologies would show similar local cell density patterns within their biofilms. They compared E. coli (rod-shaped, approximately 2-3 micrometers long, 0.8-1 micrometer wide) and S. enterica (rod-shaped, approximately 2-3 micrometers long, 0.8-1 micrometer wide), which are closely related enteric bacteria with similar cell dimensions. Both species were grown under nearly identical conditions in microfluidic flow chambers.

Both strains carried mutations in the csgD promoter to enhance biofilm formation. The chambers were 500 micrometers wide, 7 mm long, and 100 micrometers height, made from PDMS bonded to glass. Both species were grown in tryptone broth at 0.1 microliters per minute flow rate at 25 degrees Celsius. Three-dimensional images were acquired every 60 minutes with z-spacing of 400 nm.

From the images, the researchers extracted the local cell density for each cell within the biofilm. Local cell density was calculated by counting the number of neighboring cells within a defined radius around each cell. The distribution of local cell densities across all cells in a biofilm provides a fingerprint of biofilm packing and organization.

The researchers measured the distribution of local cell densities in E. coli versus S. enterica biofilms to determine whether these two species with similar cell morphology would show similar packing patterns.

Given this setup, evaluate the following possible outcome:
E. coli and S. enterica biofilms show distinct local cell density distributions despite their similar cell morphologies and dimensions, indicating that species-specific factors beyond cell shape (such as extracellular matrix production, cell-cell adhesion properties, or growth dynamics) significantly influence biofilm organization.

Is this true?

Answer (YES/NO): YES